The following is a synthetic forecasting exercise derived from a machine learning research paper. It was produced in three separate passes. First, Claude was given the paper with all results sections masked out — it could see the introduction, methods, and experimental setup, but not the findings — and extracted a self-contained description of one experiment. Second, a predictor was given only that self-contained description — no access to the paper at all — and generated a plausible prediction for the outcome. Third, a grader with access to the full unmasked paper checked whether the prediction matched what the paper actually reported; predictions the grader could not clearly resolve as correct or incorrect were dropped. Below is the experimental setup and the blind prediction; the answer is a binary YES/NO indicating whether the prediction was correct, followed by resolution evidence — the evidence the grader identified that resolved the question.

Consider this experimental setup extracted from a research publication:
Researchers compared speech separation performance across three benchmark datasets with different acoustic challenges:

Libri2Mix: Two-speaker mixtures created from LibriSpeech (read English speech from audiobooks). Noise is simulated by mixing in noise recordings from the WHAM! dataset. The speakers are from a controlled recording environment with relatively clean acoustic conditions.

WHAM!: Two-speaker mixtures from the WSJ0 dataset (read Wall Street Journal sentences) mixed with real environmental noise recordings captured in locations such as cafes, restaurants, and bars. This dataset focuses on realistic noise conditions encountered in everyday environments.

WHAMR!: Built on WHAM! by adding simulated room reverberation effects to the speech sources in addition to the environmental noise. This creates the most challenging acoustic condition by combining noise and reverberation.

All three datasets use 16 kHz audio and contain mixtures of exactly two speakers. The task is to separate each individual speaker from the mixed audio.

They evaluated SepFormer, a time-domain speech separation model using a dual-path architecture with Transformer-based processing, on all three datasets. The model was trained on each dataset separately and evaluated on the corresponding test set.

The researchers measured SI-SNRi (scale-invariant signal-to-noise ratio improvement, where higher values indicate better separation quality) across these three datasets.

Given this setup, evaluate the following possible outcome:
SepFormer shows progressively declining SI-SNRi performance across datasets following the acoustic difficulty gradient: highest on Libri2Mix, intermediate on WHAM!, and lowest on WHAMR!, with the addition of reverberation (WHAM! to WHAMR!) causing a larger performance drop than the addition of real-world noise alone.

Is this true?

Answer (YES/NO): NO